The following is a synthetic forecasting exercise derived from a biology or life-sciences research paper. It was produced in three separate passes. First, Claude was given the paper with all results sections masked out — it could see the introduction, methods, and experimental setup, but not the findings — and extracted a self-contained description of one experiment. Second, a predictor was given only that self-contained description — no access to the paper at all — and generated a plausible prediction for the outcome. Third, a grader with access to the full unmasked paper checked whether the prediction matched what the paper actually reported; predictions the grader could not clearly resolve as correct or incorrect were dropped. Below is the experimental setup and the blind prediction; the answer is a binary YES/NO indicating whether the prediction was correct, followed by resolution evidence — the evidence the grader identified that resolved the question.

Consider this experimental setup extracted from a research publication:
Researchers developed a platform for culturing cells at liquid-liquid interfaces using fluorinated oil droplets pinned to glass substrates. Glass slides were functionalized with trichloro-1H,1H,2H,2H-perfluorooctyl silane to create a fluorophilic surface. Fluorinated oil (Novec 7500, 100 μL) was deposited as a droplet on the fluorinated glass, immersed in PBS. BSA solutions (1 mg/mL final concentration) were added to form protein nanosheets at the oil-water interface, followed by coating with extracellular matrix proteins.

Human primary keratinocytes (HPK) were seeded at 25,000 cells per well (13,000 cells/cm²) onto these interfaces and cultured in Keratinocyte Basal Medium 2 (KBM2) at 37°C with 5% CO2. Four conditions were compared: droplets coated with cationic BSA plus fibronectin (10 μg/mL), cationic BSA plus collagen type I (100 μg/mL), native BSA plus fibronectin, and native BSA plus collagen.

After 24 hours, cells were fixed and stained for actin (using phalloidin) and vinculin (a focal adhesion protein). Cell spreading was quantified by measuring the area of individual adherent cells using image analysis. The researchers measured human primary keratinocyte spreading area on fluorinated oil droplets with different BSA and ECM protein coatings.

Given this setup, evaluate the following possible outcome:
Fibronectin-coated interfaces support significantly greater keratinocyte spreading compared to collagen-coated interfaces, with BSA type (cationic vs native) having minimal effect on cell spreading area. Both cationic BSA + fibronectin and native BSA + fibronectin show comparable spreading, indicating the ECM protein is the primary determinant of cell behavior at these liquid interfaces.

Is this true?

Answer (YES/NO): NO